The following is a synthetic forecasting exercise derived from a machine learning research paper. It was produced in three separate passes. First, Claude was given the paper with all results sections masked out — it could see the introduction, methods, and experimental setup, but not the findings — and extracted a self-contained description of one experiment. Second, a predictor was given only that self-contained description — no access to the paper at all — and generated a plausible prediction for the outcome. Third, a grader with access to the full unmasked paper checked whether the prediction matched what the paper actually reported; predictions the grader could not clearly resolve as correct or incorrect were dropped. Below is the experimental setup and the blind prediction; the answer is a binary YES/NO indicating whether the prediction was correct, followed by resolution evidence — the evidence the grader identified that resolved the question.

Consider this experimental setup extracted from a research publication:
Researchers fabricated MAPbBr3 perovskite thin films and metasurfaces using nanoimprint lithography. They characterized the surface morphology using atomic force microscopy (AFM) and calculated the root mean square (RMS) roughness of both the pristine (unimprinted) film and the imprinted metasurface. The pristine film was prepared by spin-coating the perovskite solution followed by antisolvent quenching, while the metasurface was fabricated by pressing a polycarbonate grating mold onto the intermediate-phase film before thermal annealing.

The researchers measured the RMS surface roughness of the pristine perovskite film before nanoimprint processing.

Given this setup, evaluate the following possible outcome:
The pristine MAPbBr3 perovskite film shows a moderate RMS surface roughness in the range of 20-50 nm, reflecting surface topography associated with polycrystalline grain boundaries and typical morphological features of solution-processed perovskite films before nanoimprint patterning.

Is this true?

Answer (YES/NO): NO